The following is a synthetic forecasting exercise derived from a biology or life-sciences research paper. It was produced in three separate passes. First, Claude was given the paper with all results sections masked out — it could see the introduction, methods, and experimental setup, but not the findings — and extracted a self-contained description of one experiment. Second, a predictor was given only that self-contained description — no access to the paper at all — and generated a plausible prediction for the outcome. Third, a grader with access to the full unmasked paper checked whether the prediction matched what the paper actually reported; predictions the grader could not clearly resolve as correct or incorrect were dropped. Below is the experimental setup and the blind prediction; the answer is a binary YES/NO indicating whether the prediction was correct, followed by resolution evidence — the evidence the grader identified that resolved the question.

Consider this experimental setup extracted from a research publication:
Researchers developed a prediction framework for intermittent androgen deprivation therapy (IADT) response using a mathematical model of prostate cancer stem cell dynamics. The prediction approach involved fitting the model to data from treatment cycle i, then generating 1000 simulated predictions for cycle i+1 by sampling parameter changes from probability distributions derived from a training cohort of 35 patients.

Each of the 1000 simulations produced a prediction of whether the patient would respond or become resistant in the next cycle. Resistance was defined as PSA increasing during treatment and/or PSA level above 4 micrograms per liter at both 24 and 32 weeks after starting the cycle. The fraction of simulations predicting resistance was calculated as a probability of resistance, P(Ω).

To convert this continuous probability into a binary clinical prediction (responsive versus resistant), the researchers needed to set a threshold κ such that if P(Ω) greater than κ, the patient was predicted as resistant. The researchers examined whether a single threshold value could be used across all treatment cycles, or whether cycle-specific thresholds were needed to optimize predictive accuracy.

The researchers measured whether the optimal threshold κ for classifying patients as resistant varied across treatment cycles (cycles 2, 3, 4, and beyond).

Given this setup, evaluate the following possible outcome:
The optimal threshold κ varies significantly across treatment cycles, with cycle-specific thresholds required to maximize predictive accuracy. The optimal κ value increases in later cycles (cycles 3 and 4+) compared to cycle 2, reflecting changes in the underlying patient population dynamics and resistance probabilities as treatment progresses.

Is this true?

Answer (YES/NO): NO